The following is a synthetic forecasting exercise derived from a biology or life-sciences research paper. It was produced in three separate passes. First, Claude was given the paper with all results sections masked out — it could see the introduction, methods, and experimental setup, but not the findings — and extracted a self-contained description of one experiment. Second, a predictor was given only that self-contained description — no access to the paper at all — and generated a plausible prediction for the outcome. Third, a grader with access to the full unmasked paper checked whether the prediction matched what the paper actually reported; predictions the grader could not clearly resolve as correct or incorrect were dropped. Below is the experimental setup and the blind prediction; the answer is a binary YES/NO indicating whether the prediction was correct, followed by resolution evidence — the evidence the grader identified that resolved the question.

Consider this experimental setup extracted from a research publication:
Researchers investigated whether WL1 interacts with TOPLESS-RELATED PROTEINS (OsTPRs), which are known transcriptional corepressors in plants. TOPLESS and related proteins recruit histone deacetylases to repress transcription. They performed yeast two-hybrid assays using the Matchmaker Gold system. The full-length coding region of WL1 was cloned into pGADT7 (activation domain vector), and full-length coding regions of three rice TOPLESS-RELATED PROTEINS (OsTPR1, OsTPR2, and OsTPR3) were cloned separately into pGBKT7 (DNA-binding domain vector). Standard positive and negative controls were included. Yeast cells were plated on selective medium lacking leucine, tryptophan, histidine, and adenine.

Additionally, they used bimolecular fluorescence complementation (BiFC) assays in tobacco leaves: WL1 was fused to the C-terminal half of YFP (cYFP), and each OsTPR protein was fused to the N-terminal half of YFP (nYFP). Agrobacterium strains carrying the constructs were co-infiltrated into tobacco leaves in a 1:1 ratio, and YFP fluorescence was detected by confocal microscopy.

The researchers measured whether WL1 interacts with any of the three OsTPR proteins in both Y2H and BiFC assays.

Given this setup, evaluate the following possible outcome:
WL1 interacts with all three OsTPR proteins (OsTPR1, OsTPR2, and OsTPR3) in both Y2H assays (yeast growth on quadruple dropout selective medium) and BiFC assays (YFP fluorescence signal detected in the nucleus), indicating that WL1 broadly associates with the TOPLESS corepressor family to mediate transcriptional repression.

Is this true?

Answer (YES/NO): YES